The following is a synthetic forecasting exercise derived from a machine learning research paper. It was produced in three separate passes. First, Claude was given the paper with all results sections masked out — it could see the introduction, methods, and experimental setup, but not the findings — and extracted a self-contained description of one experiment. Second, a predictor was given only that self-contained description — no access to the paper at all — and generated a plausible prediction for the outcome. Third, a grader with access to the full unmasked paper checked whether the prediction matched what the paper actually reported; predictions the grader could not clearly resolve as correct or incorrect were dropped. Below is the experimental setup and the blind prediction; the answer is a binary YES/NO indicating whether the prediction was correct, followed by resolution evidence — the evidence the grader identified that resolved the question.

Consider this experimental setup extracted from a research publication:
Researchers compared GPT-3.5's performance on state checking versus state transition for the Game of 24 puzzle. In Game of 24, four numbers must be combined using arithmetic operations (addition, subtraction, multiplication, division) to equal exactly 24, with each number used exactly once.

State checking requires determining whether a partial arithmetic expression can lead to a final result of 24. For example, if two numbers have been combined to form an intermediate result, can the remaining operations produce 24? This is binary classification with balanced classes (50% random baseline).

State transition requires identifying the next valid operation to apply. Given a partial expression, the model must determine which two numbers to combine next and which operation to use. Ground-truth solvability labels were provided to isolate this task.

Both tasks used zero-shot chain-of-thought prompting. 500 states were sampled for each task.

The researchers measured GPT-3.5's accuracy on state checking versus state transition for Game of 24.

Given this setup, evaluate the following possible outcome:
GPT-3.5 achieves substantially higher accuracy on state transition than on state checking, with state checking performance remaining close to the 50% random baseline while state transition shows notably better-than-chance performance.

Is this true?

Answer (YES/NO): NO